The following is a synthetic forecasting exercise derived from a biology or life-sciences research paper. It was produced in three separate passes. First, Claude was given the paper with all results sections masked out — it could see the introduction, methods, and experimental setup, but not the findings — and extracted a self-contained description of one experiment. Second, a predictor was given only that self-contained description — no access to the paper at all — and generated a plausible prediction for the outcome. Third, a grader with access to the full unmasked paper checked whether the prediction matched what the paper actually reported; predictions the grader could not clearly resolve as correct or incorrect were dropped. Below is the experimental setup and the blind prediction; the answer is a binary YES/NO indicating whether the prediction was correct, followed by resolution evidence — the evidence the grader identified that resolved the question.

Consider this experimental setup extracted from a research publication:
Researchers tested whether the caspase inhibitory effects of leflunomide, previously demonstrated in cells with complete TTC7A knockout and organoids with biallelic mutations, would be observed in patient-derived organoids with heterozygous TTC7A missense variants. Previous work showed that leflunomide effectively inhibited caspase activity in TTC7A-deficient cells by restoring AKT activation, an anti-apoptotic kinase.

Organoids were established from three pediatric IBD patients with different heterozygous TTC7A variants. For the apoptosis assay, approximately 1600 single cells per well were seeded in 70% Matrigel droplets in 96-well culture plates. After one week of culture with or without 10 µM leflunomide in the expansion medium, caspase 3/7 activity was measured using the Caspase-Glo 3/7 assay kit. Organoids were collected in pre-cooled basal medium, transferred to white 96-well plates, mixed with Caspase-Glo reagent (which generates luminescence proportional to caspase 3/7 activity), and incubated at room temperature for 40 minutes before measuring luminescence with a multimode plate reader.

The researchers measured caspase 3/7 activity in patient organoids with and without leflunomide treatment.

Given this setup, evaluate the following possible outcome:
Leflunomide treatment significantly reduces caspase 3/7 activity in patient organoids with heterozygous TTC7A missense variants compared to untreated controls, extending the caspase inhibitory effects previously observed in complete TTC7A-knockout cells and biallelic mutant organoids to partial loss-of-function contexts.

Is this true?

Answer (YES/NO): NO